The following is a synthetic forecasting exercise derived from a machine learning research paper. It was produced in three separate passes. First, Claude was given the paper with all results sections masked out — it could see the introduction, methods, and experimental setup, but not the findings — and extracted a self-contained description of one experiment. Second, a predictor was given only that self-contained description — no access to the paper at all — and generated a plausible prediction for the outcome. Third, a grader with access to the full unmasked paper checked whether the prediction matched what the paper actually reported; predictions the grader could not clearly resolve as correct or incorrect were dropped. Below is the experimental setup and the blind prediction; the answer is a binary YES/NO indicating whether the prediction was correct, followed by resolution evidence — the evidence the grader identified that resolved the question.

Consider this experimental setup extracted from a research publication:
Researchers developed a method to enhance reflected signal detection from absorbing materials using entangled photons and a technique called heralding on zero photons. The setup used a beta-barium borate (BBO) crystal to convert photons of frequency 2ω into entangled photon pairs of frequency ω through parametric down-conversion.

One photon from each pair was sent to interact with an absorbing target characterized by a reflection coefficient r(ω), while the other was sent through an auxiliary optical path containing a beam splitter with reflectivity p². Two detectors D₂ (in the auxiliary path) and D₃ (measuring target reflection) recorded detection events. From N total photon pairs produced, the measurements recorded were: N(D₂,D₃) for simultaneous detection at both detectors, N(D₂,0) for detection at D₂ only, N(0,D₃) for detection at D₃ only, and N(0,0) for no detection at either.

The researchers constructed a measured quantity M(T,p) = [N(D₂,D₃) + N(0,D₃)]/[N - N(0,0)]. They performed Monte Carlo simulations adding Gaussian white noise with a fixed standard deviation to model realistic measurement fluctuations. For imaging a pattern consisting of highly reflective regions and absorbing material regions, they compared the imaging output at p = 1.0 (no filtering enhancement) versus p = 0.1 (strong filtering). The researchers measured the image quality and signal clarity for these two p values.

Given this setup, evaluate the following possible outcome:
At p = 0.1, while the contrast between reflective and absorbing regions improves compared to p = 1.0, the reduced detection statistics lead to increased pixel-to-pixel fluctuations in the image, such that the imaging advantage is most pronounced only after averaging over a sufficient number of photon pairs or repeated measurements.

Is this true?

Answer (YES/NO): NO